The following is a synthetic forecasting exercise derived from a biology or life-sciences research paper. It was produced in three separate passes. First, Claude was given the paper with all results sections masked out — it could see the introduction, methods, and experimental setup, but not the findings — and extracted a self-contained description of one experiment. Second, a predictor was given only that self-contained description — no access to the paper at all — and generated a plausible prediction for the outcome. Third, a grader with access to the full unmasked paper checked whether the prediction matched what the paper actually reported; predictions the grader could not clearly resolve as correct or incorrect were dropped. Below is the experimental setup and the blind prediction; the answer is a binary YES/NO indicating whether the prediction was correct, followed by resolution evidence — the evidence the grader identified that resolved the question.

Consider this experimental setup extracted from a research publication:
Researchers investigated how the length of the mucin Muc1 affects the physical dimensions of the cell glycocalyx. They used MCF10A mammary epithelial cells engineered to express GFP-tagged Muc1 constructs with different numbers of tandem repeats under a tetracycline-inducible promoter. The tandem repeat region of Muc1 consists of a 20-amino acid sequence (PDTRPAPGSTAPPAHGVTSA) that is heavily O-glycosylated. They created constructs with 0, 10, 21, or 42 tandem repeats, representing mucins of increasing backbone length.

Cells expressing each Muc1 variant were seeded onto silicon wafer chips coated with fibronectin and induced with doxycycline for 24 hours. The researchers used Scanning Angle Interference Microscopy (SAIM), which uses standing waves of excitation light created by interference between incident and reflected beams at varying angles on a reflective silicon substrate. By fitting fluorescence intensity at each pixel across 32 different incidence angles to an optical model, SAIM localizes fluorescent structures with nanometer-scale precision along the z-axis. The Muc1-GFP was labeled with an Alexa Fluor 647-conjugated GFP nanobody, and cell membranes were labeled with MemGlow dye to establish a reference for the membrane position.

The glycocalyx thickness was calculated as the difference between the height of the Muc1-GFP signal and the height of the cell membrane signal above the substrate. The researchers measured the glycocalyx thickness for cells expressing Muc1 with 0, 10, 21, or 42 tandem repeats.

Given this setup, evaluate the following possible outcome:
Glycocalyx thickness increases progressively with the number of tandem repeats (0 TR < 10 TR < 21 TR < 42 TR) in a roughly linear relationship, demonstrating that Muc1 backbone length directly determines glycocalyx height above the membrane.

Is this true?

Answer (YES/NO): NO